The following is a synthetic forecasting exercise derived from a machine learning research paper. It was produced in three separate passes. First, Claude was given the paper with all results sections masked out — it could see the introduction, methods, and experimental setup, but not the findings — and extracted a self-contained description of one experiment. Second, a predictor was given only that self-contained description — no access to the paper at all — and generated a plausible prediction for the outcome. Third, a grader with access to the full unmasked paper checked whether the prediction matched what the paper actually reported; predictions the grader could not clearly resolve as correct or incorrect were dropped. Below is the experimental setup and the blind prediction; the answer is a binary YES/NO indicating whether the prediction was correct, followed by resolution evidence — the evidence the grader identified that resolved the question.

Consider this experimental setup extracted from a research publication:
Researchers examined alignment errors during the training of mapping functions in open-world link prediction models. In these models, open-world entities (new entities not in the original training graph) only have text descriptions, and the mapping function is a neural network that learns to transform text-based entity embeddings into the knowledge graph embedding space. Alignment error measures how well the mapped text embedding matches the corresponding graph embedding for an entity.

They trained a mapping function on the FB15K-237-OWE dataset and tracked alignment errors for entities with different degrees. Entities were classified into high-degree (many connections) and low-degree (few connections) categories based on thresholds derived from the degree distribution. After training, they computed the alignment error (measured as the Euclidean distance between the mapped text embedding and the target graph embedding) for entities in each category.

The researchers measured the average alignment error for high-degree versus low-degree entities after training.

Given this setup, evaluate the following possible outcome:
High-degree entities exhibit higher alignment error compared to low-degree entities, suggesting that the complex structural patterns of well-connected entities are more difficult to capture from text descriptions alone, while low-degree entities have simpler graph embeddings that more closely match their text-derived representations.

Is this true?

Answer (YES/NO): NO